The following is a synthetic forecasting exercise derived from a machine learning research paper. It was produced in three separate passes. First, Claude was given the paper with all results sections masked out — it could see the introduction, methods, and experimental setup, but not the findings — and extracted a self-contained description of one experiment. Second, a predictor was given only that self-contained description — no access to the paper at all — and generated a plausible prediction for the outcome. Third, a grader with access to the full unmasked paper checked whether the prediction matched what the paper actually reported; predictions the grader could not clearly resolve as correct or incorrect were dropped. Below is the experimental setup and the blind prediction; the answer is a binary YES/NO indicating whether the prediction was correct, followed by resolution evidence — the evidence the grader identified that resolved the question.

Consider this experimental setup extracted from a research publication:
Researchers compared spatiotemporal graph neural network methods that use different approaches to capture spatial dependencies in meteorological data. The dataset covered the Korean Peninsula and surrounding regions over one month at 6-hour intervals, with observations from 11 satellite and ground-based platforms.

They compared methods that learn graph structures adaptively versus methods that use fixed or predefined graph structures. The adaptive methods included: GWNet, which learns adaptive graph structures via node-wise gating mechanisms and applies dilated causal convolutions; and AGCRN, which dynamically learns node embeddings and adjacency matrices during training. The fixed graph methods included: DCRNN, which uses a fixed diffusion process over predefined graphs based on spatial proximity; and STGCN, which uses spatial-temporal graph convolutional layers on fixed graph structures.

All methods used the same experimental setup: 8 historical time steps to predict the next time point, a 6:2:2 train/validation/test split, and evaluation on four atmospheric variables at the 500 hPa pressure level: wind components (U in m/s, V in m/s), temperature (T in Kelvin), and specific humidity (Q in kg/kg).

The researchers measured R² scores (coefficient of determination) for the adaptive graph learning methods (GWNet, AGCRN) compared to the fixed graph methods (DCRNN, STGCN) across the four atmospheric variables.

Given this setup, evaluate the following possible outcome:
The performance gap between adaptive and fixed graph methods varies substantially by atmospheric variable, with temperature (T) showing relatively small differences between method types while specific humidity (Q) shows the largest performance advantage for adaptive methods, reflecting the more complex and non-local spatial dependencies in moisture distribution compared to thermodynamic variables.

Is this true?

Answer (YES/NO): NO